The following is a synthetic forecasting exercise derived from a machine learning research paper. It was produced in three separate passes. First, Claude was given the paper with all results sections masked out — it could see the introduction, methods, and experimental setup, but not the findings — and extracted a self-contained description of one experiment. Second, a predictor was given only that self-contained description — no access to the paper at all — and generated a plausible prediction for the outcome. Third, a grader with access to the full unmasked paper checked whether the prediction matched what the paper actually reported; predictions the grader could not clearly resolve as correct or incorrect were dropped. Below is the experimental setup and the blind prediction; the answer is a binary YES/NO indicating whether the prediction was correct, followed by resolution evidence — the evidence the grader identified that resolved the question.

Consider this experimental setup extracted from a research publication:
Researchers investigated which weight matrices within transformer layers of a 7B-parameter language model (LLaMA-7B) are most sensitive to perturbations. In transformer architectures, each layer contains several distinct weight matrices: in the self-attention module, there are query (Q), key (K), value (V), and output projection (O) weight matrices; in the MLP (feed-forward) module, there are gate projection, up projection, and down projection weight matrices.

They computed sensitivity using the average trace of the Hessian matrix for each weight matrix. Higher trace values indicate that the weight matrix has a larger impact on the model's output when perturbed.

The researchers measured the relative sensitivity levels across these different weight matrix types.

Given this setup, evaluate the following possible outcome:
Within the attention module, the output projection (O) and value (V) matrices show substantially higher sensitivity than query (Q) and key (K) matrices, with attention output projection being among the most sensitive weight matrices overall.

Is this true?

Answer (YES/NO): NO